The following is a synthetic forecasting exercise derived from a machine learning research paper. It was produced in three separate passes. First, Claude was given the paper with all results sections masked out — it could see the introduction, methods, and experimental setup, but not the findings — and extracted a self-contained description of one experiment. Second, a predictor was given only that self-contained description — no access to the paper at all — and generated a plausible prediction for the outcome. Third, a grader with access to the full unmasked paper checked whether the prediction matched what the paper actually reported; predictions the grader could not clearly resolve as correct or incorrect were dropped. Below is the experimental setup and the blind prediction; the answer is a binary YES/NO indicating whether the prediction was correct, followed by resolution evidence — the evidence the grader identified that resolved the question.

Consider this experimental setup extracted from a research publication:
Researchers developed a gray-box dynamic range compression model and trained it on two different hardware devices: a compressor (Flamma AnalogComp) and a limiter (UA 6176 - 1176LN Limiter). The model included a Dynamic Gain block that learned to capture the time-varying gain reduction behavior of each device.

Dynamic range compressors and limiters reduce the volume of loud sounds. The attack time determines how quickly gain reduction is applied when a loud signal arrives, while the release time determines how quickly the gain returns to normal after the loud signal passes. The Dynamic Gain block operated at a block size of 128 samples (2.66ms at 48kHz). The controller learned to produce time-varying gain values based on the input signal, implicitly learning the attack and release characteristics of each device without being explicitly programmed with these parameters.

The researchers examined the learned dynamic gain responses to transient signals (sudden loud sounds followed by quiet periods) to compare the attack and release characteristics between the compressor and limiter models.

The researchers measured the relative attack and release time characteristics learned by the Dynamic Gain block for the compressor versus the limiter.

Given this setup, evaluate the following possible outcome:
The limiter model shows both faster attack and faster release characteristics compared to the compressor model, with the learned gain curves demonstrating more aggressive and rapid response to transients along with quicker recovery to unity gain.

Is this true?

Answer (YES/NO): NO